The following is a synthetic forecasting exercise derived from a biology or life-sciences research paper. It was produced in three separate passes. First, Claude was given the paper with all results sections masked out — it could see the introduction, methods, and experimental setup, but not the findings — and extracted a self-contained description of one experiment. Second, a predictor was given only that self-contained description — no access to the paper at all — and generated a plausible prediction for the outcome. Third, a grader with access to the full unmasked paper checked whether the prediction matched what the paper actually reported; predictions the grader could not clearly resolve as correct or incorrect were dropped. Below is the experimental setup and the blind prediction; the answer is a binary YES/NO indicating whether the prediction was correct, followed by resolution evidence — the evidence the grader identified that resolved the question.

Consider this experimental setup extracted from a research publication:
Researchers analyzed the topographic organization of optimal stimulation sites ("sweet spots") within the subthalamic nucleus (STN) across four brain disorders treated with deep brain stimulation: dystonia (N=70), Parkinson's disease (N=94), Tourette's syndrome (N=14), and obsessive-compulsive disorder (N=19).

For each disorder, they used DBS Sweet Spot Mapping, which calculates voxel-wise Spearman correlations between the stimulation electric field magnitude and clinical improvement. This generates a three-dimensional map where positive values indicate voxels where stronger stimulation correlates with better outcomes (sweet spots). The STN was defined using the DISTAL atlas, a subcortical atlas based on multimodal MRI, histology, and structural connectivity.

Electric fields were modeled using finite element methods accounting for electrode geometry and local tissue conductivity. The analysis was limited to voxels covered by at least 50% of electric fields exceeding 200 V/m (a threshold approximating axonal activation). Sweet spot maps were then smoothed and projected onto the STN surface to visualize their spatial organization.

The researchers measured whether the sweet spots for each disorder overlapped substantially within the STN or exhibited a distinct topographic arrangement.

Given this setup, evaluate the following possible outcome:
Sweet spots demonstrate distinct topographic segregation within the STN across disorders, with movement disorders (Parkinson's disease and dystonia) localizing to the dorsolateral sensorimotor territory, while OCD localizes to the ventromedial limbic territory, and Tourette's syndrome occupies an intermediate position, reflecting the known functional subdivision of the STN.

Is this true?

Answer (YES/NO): NO